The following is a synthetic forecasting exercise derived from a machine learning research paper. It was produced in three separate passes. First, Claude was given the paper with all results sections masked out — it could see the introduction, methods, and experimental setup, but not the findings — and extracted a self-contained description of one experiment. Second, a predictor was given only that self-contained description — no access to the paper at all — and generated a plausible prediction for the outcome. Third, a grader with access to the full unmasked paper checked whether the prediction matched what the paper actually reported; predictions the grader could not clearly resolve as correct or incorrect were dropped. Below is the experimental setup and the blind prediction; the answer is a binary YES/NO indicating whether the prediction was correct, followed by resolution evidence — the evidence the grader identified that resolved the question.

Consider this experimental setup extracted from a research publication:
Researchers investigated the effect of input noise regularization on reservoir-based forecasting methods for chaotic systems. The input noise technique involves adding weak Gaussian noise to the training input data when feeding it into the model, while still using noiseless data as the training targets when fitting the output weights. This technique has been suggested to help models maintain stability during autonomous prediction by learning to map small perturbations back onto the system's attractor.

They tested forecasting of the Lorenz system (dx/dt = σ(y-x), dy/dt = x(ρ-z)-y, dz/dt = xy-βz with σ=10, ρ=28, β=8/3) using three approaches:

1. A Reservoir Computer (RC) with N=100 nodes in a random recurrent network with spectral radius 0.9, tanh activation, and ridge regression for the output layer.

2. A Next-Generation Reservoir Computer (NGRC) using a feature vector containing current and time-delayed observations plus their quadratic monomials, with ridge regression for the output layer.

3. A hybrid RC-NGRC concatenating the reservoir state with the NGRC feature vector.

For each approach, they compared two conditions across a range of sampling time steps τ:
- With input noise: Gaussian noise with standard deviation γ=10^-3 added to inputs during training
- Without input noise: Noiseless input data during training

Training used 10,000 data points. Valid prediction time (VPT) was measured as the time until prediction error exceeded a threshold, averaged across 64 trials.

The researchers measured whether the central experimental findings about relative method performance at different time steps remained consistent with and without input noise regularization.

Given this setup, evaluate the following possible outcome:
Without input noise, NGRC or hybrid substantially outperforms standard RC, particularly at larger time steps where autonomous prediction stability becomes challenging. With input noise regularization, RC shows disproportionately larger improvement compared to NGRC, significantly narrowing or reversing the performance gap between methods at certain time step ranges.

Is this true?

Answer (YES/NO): NO